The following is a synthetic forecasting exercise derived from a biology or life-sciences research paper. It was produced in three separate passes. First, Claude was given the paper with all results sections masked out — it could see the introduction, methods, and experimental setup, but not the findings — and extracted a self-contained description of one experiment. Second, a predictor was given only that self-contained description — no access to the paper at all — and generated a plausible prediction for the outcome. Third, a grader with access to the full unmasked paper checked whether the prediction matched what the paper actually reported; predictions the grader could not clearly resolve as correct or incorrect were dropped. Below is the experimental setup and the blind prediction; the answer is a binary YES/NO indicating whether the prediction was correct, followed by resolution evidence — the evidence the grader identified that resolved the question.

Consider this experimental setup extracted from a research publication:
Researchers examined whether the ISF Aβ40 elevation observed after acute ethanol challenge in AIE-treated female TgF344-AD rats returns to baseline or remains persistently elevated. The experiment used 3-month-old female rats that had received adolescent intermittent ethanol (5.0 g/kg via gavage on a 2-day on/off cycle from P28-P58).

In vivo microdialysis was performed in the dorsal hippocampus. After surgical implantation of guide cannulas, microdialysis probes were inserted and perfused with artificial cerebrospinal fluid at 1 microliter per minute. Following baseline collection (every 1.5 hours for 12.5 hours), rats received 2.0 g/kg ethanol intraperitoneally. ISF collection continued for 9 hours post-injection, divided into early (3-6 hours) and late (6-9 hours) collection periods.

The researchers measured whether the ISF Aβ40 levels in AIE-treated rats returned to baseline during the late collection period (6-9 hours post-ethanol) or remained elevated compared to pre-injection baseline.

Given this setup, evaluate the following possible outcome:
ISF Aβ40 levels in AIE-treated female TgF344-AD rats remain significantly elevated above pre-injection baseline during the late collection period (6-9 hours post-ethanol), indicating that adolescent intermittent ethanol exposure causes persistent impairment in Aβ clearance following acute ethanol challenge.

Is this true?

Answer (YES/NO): YES